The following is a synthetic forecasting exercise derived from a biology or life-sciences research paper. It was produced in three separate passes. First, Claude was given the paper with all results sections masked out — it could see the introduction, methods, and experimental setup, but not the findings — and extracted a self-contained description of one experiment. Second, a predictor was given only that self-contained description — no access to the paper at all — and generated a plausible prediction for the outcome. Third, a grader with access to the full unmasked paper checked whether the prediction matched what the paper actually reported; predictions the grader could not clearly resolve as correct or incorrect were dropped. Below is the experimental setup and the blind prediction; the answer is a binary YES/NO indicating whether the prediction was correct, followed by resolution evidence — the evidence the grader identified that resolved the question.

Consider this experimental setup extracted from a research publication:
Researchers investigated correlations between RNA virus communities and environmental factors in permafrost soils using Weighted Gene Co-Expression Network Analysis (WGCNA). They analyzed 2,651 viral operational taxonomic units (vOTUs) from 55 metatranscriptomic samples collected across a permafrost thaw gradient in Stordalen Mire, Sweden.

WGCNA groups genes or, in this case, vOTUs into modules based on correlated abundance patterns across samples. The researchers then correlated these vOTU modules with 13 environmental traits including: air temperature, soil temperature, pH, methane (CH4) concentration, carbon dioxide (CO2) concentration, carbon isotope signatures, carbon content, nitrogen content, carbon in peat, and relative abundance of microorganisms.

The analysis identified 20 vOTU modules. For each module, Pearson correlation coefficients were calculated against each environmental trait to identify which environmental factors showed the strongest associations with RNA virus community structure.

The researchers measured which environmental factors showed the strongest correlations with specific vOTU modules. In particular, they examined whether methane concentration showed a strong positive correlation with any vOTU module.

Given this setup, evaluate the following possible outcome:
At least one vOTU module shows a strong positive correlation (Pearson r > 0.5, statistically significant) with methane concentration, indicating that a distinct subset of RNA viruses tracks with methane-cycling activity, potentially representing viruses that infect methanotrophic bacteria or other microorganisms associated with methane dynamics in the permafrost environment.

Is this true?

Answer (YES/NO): YES